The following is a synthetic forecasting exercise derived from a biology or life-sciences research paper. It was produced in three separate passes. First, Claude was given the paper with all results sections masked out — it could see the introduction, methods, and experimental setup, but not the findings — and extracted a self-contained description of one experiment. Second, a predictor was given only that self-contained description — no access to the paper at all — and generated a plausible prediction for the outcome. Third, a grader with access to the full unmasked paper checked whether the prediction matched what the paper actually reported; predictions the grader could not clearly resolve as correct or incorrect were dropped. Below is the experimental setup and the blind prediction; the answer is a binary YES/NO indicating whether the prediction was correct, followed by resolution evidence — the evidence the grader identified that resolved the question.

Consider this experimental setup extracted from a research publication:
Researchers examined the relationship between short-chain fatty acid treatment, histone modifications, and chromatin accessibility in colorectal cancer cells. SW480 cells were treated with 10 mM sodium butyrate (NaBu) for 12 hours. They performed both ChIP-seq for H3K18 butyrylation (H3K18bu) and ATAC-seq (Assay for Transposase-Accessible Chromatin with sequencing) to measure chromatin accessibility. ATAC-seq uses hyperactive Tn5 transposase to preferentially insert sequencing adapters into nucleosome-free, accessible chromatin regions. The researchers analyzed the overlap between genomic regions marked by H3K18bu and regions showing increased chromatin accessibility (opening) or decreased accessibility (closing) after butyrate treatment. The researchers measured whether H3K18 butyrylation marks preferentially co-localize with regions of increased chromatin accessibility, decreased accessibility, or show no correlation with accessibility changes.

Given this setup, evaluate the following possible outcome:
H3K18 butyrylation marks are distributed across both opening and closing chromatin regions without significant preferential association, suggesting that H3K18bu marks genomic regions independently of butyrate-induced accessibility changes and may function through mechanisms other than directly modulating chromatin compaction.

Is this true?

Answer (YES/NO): NO